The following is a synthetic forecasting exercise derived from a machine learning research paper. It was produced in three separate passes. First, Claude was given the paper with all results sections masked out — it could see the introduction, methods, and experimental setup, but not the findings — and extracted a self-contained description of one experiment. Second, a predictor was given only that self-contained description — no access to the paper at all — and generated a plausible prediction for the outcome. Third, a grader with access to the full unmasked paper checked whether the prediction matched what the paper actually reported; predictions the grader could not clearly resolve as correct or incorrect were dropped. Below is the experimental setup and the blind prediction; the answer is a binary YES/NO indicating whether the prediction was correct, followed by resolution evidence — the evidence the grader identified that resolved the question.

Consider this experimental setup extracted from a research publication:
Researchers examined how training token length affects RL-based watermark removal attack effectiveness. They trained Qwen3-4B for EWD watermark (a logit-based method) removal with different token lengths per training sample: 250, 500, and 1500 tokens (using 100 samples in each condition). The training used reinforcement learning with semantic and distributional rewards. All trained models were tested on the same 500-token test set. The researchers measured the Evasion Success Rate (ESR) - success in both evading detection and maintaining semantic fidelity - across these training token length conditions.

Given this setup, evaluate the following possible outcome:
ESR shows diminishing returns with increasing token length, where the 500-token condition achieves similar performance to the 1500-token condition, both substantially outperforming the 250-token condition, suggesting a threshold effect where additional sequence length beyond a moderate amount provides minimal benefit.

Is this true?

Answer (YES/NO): NO